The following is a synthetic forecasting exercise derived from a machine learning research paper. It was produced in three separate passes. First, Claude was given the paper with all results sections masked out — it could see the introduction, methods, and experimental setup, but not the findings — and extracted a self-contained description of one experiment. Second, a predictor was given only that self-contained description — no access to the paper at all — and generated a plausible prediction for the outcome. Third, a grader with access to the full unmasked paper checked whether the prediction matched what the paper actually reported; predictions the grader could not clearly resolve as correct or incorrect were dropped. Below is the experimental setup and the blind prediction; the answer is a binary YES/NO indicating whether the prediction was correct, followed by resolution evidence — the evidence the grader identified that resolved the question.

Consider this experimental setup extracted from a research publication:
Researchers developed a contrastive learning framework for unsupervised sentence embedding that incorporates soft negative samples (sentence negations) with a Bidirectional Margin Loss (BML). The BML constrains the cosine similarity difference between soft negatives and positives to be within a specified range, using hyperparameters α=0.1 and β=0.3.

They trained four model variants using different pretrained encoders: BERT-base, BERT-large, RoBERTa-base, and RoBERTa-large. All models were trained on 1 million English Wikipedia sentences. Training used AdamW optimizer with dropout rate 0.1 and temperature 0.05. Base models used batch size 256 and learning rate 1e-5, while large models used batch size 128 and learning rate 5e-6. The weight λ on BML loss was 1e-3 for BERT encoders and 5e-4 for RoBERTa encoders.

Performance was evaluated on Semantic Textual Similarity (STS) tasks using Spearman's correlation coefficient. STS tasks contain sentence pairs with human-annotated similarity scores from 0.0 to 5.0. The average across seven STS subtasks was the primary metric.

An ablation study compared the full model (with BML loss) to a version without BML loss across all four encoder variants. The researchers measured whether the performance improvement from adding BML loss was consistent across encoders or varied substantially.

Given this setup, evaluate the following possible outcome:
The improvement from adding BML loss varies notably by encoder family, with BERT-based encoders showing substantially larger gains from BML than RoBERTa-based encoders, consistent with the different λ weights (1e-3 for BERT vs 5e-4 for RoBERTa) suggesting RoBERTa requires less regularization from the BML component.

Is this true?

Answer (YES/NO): NO